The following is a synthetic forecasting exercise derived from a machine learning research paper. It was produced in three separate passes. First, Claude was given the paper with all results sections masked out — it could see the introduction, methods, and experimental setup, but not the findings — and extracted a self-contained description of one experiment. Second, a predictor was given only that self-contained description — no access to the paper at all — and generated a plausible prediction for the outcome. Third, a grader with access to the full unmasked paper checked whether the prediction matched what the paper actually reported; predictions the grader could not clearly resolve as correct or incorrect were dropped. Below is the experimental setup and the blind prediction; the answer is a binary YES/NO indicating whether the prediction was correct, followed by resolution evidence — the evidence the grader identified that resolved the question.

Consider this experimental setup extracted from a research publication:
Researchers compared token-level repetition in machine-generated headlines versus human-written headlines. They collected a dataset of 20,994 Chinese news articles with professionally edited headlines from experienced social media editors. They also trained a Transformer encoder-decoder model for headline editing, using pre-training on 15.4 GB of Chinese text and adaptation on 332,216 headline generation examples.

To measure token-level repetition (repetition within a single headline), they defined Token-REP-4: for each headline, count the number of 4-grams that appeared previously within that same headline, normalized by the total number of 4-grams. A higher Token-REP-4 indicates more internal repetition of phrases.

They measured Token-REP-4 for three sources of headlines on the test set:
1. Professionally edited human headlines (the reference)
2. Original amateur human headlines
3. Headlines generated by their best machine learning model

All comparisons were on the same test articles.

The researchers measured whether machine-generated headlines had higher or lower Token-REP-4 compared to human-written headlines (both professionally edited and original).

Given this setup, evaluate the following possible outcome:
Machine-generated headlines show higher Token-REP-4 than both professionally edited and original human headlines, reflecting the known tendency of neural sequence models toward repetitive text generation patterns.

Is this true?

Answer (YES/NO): YES